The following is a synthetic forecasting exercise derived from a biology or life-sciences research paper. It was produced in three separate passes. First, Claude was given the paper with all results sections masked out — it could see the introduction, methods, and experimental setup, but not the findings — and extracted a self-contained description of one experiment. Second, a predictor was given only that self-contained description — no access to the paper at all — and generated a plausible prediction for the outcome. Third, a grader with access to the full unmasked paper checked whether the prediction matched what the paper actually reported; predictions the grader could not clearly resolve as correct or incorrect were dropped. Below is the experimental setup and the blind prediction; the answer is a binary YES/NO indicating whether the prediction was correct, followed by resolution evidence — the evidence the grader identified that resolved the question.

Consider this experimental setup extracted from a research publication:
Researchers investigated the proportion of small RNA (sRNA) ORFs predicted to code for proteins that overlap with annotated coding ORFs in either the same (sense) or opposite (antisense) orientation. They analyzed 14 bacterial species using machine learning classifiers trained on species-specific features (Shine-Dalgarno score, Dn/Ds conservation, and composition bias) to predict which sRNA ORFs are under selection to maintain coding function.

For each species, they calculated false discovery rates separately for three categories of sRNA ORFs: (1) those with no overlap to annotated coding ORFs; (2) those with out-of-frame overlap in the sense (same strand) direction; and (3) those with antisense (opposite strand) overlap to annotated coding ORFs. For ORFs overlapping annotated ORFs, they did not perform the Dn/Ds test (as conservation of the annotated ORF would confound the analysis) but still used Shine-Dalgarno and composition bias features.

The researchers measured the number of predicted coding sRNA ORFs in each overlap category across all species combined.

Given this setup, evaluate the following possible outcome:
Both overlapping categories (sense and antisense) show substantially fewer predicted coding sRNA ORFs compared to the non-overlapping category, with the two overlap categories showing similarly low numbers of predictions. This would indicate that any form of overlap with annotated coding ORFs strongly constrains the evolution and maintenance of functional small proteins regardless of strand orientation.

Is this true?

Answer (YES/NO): NO